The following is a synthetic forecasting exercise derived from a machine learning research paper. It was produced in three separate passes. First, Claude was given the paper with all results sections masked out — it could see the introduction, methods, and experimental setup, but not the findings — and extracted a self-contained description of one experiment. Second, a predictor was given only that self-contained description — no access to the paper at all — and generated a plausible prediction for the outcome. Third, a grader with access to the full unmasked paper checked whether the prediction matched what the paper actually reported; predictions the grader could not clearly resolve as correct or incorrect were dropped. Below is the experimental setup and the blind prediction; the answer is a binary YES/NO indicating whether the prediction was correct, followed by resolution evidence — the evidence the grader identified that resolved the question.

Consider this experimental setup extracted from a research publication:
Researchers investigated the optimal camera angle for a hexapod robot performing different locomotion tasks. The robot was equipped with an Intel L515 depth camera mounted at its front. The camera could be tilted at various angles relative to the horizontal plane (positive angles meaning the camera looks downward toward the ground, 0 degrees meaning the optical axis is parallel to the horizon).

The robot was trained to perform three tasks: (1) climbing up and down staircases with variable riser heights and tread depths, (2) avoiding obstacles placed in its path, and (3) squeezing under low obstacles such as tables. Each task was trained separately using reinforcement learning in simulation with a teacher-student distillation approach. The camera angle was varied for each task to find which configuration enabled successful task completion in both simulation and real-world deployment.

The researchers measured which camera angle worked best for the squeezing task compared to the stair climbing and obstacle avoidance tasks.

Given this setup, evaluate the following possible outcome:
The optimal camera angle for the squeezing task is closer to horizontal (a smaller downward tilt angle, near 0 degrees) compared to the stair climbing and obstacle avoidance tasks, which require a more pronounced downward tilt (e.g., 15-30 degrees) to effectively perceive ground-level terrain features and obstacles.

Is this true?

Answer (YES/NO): YES